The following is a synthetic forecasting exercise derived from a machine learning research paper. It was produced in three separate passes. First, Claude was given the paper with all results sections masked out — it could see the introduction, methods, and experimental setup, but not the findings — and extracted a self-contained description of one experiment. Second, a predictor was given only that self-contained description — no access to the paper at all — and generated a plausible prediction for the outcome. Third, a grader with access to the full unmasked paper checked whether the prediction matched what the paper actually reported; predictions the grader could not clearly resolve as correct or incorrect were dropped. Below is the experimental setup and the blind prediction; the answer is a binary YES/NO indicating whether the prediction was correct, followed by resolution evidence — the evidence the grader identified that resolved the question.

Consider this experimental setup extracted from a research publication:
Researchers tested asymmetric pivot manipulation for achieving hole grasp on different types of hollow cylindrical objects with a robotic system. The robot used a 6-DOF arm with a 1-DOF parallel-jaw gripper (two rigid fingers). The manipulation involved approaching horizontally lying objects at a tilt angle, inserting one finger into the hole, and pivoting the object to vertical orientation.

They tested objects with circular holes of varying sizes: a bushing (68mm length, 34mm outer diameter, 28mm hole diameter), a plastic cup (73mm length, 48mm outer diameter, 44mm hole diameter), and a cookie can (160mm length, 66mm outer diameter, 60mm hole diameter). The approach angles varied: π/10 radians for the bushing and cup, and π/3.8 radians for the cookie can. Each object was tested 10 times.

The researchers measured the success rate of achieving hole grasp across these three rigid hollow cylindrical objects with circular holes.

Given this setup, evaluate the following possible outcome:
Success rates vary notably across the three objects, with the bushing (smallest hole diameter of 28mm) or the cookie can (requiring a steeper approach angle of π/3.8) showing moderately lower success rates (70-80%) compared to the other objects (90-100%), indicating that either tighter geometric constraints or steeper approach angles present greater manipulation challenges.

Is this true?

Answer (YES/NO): NO